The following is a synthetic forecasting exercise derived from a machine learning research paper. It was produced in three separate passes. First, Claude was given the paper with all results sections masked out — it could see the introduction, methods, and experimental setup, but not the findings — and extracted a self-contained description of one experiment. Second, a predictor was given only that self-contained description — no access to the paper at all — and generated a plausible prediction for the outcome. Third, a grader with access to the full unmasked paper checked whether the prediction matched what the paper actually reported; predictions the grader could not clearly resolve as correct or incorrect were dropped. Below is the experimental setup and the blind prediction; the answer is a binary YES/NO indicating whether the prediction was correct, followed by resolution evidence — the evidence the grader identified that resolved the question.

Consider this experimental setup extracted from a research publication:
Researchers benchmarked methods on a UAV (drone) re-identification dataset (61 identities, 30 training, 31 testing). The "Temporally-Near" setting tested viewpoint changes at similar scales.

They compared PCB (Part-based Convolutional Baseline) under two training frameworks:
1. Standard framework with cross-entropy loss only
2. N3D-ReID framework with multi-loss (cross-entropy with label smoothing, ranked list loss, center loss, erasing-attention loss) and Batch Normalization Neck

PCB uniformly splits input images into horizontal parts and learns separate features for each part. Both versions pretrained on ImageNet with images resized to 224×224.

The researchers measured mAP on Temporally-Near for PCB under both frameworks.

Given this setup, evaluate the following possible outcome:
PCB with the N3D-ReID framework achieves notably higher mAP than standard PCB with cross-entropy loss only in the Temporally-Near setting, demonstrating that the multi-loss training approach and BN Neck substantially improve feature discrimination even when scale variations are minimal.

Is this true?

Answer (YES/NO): NO